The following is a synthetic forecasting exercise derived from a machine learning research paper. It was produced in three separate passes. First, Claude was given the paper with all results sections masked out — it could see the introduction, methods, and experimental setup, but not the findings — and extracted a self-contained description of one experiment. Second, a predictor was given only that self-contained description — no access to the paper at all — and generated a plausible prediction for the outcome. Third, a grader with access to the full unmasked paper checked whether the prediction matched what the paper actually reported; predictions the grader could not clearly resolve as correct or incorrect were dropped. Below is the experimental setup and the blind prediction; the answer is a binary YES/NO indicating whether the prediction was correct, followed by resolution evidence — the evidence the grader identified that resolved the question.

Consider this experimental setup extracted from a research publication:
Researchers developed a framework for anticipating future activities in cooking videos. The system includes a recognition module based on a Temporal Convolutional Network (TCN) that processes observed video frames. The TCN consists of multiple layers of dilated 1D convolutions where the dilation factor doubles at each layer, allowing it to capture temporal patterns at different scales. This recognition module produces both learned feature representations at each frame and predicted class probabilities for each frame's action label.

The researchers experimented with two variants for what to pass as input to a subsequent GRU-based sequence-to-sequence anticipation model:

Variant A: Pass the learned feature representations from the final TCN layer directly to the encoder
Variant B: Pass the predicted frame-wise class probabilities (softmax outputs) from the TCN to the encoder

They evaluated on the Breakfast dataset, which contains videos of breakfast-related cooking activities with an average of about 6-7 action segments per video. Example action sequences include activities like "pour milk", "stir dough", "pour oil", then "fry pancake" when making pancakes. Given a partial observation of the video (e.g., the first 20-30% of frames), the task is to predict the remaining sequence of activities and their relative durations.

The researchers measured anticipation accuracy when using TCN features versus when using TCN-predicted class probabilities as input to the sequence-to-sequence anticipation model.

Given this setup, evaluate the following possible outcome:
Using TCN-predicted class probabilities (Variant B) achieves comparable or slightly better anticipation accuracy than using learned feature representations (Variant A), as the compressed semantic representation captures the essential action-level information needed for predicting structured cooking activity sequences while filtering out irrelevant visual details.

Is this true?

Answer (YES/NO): NO